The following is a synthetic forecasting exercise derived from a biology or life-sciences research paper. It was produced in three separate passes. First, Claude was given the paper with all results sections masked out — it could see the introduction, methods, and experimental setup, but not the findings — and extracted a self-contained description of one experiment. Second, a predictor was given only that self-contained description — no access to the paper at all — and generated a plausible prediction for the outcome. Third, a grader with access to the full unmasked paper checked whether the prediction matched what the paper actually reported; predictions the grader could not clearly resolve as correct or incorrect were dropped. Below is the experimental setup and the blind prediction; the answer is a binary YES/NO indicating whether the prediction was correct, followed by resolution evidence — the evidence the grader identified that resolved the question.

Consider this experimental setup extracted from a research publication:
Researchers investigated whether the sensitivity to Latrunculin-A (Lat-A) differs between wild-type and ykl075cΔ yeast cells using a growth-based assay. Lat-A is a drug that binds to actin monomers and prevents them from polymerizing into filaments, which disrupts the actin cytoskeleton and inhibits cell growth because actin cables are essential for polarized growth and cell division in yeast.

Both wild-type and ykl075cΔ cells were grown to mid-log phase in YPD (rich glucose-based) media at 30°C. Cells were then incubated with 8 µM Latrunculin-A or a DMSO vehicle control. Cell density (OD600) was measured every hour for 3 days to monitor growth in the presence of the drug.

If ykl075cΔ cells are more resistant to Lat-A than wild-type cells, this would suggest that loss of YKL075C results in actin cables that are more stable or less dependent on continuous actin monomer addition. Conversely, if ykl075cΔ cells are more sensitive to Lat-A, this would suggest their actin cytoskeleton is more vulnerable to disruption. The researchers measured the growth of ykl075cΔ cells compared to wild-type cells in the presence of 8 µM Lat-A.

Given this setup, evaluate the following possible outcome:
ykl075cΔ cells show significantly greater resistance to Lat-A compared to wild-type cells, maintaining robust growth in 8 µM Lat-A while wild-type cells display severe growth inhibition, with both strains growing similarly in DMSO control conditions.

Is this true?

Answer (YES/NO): YES